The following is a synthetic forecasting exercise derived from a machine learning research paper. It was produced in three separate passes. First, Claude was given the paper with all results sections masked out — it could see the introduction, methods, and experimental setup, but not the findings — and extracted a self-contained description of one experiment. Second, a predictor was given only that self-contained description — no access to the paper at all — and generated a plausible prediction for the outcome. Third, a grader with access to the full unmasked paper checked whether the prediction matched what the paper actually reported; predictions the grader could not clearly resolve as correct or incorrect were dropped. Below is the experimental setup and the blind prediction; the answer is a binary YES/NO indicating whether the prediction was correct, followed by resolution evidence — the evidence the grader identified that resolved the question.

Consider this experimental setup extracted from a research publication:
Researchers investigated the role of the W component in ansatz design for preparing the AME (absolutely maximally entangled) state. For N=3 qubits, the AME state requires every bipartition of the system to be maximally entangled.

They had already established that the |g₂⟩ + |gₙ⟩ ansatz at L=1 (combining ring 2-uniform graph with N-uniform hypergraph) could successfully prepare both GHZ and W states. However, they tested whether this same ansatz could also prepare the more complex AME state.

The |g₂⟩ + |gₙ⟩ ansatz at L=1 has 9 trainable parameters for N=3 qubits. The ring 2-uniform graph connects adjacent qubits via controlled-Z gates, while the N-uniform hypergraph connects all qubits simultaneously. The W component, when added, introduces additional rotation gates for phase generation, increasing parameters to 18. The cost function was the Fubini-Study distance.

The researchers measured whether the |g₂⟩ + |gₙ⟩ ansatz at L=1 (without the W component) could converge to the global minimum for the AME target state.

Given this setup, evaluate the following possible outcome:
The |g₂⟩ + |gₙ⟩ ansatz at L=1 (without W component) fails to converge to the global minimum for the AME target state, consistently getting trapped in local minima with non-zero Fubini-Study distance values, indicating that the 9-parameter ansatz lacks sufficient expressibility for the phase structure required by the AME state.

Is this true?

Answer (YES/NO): YES